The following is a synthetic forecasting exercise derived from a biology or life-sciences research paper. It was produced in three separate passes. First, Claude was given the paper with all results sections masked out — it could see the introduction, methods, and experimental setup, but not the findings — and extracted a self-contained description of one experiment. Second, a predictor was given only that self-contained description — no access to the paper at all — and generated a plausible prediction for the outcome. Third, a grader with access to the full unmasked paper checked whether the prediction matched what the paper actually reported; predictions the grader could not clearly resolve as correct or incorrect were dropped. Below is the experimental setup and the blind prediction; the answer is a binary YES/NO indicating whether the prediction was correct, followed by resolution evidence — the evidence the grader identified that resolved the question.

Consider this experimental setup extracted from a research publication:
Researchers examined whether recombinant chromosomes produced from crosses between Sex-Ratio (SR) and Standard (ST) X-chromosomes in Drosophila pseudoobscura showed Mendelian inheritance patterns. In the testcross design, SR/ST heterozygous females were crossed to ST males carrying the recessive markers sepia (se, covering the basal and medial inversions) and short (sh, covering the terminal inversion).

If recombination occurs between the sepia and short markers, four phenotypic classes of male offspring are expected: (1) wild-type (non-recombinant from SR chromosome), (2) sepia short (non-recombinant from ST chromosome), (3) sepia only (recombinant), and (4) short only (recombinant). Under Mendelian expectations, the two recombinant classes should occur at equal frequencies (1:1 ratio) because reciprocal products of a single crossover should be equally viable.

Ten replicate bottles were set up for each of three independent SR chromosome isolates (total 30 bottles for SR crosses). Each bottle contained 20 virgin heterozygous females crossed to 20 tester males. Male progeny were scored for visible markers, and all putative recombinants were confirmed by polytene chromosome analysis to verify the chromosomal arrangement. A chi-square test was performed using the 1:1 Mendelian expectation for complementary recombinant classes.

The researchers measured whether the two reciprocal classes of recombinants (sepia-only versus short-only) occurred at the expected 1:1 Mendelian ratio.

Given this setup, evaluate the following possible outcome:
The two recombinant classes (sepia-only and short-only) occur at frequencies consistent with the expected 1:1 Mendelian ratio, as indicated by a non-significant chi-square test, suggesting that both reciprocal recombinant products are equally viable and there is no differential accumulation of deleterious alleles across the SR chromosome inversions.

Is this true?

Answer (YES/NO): NO